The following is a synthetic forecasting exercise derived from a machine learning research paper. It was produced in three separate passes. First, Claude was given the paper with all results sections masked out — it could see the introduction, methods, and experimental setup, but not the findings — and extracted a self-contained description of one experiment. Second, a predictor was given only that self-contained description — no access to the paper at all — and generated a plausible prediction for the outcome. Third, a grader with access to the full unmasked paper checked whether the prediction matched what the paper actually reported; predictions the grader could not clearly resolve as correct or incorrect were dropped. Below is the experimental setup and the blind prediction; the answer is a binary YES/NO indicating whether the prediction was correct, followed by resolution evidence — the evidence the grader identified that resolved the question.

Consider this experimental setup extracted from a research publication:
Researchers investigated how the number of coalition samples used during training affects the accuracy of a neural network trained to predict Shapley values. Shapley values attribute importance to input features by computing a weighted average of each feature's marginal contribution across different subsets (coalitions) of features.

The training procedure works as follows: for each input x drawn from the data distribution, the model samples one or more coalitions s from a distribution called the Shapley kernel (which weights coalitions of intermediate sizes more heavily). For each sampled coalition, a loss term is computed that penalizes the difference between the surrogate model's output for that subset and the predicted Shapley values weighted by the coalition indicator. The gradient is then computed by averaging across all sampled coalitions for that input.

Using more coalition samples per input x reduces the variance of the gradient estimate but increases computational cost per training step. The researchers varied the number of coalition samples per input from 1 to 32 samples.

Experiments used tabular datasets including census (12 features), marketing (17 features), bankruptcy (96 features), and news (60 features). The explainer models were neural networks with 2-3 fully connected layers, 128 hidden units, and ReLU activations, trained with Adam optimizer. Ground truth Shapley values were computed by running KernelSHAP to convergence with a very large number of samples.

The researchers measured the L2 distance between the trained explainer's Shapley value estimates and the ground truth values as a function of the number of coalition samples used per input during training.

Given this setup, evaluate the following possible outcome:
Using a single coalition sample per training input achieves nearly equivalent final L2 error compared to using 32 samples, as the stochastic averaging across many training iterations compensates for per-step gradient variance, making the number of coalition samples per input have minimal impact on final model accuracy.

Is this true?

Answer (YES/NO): NO